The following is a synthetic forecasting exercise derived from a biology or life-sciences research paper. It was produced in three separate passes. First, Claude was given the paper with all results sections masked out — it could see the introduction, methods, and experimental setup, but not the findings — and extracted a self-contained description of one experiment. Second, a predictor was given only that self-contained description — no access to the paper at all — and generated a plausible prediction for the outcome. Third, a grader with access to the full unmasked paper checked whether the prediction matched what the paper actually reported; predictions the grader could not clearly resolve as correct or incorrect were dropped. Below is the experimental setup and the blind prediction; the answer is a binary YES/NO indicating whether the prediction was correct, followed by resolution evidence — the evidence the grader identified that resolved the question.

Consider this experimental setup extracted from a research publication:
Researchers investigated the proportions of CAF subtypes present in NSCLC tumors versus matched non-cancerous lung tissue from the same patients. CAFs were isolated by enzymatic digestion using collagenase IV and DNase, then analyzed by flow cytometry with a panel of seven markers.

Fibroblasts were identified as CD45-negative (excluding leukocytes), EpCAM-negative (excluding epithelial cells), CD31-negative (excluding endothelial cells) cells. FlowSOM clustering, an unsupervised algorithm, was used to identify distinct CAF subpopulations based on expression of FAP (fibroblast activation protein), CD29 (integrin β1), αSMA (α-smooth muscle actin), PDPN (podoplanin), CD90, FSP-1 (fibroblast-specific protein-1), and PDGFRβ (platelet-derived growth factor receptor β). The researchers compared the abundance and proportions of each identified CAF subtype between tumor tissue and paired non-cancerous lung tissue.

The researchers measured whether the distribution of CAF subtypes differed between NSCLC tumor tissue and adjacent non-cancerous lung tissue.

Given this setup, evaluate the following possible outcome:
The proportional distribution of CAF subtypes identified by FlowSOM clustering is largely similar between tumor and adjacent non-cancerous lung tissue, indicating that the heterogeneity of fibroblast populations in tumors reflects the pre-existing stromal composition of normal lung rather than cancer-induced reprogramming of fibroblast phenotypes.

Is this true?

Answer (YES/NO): NO